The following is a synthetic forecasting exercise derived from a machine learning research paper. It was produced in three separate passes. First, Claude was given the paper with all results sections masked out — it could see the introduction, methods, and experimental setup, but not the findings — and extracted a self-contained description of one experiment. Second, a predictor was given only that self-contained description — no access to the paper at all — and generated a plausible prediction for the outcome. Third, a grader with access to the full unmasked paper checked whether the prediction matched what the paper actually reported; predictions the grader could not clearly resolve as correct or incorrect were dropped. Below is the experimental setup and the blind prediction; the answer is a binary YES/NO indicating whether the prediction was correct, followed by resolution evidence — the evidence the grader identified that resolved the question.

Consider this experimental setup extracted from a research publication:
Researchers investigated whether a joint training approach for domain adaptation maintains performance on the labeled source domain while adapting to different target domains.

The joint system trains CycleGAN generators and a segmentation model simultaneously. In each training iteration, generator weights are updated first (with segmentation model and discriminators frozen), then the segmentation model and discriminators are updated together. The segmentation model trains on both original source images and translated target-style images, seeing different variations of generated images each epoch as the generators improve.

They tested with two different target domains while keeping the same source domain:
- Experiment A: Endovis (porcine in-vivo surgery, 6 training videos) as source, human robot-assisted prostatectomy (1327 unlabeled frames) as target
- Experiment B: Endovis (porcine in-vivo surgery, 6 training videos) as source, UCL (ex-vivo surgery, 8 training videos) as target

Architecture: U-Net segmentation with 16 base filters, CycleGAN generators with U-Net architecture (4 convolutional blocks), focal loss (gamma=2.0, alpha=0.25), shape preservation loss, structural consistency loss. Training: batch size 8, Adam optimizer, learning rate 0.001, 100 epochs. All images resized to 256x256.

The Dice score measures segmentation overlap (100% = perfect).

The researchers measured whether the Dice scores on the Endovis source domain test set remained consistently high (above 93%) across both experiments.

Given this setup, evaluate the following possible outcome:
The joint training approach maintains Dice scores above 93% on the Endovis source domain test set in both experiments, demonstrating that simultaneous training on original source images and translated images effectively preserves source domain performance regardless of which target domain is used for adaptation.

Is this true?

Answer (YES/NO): YES